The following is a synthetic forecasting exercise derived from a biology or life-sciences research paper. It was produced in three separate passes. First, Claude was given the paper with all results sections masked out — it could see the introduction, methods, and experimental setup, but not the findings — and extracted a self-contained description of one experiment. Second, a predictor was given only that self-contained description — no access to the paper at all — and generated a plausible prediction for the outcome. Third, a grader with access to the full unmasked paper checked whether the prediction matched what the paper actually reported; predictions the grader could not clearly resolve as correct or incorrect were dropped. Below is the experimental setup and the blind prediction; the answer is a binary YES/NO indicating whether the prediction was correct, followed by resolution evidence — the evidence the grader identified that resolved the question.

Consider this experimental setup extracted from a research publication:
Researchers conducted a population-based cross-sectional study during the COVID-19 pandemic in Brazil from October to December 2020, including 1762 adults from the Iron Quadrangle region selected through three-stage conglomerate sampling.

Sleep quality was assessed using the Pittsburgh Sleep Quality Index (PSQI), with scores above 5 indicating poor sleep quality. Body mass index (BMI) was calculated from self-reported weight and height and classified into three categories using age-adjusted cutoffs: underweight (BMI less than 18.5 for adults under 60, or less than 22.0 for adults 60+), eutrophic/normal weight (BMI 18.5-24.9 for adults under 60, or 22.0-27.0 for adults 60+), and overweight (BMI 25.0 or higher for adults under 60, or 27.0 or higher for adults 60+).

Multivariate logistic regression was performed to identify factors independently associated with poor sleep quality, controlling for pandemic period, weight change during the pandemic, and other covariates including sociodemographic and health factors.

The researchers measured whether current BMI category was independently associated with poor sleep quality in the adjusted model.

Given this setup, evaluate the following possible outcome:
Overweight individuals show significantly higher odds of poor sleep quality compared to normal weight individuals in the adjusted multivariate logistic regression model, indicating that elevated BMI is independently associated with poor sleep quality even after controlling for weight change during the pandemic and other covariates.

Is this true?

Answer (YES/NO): NO